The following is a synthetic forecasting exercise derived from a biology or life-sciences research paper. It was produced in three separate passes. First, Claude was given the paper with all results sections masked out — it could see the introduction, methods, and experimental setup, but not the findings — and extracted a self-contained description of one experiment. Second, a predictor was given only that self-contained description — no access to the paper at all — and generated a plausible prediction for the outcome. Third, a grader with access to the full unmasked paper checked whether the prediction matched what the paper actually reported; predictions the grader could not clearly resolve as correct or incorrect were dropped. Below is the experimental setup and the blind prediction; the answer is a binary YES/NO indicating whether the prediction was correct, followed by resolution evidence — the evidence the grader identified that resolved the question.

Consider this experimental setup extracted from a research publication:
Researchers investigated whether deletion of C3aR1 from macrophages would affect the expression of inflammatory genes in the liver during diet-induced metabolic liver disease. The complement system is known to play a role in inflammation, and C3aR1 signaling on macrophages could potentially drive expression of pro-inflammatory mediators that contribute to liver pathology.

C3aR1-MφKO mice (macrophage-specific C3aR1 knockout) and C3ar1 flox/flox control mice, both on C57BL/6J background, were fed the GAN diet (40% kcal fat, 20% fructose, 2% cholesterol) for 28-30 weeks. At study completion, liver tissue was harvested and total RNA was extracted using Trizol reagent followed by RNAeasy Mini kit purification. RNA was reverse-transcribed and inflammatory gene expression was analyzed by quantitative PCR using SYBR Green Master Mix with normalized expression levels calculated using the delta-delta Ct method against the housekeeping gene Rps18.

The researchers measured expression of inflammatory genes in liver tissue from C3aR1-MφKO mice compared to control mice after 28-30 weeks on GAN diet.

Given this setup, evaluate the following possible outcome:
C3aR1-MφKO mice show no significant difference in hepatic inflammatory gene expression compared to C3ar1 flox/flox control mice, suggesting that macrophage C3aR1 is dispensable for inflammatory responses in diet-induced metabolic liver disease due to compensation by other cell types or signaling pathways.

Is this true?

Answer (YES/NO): YES